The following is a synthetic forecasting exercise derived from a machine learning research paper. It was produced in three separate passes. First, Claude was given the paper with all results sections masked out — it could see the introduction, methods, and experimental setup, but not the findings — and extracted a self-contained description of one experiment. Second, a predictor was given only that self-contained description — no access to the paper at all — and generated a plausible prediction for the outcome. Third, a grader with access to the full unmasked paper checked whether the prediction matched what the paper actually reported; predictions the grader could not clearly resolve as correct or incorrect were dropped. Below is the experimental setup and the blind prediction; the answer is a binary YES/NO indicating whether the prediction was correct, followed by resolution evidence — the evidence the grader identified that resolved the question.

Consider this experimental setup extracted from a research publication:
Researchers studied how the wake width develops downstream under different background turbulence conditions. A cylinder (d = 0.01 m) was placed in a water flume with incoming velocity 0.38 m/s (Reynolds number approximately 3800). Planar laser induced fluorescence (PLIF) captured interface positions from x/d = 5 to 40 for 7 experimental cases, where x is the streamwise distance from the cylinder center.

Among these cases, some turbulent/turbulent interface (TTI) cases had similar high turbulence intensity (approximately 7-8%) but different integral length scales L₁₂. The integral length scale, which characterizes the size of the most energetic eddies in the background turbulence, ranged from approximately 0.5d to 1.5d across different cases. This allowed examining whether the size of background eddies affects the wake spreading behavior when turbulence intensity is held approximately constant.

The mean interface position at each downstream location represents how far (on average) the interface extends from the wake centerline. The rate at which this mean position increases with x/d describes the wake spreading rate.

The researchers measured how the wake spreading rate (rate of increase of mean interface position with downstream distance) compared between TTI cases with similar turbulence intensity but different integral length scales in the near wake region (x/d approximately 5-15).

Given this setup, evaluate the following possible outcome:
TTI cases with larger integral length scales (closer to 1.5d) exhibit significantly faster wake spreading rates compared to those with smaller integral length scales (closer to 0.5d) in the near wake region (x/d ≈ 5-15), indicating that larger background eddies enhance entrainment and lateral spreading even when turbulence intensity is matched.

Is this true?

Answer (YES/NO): NO